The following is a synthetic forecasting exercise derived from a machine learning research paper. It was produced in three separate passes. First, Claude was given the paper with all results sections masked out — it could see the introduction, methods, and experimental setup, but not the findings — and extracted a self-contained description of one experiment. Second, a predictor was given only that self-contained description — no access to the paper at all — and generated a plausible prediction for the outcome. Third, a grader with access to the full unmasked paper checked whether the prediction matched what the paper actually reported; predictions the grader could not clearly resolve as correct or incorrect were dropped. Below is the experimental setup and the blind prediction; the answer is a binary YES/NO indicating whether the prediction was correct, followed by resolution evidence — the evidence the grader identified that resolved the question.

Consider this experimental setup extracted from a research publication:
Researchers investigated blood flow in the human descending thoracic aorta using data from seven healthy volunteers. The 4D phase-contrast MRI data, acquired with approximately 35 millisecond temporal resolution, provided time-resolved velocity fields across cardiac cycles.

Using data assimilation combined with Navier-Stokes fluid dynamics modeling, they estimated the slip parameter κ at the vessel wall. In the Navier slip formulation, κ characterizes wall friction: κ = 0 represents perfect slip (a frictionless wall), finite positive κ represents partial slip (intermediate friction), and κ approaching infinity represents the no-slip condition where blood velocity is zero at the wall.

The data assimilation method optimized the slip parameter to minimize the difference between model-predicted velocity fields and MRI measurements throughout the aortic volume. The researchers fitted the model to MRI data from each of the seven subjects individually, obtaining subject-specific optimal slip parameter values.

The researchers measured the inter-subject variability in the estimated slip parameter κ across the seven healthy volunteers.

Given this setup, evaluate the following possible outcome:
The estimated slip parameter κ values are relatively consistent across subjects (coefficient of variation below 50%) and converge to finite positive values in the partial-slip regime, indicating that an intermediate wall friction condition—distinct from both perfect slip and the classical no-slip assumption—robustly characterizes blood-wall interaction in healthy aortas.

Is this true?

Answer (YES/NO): NO